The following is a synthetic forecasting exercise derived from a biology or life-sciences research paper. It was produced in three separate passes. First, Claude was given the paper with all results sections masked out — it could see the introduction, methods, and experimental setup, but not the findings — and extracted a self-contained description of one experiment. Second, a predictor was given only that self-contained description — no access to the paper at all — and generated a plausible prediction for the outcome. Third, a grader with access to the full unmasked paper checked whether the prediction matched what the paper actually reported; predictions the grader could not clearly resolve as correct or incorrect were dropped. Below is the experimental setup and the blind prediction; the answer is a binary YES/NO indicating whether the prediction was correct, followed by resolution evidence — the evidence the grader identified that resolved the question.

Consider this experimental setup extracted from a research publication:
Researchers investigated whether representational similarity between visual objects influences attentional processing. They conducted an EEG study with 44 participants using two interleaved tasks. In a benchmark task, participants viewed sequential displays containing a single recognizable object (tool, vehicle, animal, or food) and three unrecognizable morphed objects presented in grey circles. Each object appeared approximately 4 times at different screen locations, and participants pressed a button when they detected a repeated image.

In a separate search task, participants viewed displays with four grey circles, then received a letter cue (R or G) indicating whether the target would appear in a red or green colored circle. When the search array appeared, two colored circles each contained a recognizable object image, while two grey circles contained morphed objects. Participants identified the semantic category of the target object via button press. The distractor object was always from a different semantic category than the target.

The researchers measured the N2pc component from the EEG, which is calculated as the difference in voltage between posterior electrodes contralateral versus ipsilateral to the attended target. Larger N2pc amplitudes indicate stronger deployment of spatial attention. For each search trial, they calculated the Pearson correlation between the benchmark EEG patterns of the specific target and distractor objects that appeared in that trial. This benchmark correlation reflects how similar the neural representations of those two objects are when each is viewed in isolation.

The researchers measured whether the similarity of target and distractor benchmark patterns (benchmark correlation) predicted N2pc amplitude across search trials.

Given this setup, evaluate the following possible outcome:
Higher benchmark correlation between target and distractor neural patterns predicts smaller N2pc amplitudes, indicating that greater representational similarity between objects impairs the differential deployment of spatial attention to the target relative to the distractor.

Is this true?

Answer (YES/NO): NO